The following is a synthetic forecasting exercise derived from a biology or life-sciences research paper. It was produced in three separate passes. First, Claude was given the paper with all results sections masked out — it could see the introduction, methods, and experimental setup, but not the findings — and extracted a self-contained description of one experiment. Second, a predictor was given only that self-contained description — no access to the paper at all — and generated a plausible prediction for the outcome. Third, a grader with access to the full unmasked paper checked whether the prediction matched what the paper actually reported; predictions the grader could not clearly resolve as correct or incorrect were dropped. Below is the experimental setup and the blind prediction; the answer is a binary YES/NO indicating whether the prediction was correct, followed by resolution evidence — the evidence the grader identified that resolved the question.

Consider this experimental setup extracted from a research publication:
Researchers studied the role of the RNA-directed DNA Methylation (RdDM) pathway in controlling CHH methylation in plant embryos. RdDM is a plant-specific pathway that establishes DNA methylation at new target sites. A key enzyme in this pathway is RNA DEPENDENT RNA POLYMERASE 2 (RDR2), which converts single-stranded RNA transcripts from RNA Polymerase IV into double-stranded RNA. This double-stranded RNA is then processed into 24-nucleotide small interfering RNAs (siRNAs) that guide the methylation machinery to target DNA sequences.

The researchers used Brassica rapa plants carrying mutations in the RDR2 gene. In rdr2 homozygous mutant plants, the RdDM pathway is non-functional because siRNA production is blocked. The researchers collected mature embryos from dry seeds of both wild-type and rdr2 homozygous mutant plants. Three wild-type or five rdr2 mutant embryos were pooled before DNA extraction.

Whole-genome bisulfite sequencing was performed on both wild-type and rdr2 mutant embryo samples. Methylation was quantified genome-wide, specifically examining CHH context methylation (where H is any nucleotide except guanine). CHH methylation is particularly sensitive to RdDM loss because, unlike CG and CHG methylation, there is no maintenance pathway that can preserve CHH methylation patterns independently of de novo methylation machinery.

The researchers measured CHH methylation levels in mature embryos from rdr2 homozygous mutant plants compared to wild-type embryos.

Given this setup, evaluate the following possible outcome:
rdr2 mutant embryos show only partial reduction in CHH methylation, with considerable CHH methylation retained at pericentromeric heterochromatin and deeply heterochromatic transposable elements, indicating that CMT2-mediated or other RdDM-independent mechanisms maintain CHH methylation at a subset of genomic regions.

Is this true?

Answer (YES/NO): NO